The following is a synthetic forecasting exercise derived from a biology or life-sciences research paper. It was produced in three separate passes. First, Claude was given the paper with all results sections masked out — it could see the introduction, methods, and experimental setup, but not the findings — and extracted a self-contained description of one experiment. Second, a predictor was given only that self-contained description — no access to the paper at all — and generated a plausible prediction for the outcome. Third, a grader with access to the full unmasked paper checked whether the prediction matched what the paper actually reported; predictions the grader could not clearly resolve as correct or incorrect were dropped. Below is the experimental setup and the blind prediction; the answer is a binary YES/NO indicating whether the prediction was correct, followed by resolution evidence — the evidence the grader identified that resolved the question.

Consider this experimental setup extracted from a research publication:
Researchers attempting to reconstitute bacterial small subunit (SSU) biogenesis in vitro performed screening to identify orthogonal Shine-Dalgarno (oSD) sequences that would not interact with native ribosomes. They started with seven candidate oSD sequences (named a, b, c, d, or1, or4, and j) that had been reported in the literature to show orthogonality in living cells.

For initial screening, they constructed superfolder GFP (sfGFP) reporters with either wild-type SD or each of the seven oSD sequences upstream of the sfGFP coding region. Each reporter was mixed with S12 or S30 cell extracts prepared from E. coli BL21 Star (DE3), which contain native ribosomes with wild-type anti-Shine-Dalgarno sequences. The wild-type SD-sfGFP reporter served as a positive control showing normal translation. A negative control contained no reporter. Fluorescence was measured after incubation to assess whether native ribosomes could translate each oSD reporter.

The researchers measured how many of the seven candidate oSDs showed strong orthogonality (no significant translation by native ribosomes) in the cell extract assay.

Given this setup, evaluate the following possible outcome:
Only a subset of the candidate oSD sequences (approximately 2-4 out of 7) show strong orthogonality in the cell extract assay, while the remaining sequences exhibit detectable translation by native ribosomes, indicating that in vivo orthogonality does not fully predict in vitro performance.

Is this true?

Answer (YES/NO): NO